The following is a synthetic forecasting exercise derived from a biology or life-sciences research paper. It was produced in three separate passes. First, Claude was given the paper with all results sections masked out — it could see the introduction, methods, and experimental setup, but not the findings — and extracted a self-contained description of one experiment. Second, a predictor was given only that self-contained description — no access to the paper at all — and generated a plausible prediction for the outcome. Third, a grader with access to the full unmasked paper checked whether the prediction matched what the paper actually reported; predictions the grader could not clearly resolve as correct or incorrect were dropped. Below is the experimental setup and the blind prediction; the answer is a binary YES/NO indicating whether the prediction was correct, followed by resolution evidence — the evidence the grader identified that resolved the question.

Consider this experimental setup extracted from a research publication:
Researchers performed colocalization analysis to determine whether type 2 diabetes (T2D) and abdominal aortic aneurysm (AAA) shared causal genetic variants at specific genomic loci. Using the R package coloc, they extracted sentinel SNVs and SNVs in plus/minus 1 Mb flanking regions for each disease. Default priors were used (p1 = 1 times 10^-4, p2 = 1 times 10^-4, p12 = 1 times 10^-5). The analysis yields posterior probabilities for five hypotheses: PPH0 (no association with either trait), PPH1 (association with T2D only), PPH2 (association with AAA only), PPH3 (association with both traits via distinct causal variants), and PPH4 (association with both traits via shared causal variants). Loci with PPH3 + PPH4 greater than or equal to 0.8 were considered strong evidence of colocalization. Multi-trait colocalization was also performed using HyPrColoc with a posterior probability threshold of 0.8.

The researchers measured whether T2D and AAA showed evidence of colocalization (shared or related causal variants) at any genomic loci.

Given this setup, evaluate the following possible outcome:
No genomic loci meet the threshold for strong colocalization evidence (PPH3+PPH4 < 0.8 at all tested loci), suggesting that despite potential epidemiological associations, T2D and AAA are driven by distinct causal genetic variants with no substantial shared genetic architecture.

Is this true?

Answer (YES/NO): NO